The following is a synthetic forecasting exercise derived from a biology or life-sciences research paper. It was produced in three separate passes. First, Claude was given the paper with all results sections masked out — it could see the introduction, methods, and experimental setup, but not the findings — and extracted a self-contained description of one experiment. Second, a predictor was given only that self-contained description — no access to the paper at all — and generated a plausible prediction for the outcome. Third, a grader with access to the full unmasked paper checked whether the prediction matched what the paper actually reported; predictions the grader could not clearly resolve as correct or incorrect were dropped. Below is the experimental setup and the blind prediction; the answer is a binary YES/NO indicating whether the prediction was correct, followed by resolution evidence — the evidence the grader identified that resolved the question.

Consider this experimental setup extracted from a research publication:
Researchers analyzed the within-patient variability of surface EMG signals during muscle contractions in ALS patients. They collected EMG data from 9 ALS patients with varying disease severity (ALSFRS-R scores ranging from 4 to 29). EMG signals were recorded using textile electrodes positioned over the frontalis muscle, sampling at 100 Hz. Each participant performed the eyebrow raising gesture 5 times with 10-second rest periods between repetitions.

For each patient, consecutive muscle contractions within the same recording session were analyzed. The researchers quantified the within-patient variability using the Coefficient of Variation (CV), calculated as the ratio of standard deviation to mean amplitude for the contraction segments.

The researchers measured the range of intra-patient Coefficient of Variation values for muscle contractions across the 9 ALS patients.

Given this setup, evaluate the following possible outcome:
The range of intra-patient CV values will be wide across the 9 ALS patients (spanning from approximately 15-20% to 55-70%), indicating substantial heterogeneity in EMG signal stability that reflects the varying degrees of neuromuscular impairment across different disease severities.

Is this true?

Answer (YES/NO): NO